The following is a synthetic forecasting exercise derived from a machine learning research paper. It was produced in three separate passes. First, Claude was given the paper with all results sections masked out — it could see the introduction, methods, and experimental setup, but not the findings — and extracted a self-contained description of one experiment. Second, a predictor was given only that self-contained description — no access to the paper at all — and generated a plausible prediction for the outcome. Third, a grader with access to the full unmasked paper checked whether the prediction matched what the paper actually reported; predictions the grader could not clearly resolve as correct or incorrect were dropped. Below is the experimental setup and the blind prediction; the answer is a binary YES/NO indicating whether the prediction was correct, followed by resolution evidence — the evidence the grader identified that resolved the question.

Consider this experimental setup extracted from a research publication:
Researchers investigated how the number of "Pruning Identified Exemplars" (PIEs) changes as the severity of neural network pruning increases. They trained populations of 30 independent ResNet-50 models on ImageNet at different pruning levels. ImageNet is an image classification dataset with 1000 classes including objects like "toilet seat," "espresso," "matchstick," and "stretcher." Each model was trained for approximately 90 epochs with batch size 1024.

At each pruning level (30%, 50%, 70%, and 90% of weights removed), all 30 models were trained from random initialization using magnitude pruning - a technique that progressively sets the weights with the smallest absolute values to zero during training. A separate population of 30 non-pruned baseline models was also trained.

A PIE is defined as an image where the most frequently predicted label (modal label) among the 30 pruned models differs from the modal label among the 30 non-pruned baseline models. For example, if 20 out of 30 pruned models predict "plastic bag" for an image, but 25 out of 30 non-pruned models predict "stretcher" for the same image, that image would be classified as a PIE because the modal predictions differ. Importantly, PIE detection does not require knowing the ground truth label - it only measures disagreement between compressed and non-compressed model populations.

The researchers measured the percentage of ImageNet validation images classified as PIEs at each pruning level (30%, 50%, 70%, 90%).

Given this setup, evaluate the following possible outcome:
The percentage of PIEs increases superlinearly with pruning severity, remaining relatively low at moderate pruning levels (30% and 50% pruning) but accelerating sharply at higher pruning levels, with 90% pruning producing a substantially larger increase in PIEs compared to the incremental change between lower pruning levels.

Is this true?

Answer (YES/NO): YES